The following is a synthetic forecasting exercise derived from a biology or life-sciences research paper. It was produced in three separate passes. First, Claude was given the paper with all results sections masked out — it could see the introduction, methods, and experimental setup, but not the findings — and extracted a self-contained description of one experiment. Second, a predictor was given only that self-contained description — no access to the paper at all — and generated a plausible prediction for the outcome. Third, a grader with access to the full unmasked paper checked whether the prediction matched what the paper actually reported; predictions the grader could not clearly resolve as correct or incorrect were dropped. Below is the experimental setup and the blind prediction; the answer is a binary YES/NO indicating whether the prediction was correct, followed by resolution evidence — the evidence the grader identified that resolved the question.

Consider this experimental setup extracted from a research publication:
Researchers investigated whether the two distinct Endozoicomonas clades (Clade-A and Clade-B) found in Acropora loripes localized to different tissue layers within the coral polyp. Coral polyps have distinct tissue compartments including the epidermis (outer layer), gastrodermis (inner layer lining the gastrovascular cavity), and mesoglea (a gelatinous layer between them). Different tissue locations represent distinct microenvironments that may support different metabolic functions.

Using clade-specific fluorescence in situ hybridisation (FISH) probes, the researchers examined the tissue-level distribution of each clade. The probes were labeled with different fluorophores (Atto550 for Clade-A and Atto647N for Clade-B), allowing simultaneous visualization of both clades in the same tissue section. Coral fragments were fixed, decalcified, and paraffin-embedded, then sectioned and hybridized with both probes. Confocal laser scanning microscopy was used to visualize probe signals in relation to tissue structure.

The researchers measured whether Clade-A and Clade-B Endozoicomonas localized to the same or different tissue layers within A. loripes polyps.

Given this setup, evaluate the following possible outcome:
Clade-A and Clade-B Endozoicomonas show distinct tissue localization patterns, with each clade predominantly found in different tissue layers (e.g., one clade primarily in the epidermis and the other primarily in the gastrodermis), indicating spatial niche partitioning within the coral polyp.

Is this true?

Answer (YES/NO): NO